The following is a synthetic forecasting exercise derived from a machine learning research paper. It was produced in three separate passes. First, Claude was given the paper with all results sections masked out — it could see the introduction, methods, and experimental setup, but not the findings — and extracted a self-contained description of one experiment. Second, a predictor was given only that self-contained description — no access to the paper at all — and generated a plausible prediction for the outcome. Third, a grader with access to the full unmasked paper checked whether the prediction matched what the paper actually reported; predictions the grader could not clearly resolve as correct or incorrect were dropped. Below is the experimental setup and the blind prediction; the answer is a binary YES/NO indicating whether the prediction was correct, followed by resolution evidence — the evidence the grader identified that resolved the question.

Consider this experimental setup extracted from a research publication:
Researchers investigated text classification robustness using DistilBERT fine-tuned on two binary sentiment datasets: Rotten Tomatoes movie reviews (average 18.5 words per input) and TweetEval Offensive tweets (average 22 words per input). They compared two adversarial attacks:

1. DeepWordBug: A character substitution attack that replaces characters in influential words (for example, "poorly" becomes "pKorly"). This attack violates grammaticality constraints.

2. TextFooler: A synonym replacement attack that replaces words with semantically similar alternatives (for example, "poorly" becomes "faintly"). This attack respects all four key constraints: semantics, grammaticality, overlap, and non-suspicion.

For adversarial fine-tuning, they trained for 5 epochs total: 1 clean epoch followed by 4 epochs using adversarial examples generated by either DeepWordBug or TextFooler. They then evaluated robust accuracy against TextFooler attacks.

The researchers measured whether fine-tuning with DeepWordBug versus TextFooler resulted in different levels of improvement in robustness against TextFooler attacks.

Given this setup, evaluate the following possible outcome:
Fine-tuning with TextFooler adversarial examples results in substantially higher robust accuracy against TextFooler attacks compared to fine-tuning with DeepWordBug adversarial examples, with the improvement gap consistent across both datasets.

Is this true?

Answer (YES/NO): YES